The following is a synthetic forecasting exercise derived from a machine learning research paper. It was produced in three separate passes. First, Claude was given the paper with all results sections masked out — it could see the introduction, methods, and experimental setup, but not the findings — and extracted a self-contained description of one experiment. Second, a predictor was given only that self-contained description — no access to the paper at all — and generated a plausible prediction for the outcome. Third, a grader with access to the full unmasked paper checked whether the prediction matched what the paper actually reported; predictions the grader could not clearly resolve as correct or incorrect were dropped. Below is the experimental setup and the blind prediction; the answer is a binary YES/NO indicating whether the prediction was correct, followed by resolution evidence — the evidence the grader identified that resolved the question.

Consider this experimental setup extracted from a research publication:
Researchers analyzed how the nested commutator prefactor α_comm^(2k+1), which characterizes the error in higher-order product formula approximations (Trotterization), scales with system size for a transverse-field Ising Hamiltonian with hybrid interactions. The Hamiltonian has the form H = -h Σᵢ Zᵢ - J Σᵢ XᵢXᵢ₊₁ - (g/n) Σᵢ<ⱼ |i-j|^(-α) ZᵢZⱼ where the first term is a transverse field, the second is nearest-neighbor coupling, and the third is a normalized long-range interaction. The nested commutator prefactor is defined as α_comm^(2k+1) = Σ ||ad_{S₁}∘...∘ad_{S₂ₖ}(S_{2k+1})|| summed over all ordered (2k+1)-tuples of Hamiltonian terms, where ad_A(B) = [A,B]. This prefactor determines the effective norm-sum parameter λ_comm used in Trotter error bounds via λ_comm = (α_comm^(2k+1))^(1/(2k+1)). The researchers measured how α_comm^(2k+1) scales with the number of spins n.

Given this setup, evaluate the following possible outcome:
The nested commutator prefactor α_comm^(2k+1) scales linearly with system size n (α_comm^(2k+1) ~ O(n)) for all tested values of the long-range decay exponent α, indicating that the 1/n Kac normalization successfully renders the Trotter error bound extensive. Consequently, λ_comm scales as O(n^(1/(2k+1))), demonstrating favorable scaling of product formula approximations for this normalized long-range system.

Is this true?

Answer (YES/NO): YES